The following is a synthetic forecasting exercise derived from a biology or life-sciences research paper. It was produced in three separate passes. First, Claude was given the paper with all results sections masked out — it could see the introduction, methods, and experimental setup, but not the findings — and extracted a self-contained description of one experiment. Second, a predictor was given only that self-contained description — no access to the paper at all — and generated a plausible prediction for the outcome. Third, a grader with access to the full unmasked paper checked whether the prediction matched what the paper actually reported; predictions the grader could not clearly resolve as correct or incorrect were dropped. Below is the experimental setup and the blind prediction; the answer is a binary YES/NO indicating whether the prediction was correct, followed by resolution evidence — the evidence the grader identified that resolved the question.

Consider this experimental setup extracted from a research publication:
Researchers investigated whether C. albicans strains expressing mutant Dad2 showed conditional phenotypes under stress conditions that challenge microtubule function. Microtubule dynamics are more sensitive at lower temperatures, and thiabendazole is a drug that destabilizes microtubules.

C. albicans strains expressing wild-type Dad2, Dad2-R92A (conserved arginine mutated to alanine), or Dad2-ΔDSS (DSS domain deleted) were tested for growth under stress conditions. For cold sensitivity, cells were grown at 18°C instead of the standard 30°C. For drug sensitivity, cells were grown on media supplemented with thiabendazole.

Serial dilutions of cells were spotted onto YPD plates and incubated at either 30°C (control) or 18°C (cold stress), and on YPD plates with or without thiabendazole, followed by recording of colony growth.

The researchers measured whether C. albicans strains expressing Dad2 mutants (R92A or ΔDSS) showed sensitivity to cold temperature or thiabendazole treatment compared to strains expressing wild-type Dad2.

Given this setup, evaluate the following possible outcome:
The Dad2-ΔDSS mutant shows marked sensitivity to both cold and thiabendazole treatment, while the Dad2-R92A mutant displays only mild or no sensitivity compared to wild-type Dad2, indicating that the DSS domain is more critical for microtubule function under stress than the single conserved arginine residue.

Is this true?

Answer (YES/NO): NO